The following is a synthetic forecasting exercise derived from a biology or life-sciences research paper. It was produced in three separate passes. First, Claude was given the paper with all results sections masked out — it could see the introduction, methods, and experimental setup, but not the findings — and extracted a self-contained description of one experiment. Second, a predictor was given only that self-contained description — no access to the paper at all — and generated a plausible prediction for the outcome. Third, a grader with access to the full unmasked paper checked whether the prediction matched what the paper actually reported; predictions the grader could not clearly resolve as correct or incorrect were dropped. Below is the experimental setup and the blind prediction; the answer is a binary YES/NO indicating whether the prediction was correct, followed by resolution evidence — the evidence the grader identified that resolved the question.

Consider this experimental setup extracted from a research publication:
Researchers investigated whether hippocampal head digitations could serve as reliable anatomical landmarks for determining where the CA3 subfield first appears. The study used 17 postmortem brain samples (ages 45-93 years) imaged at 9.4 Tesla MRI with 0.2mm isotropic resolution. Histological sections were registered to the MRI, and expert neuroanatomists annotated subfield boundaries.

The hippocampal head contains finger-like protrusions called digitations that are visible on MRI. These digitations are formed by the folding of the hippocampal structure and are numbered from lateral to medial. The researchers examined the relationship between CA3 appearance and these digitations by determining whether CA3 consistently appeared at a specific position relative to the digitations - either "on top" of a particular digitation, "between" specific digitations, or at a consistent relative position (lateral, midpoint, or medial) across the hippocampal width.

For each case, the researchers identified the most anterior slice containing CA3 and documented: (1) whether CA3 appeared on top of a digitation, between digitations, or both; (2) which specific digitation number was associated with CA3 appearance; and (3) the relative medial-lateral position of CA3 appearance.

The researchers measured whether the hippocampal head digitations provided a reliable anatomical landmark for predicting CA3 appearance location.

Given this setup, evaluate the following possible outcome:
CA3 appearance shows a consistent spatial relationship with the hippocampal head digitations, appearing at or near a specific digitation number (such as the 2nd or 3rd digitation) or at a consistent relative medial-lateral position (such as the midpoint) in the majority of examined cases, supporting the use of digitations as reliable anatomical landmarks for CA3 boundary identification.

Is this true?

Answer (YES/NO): NO